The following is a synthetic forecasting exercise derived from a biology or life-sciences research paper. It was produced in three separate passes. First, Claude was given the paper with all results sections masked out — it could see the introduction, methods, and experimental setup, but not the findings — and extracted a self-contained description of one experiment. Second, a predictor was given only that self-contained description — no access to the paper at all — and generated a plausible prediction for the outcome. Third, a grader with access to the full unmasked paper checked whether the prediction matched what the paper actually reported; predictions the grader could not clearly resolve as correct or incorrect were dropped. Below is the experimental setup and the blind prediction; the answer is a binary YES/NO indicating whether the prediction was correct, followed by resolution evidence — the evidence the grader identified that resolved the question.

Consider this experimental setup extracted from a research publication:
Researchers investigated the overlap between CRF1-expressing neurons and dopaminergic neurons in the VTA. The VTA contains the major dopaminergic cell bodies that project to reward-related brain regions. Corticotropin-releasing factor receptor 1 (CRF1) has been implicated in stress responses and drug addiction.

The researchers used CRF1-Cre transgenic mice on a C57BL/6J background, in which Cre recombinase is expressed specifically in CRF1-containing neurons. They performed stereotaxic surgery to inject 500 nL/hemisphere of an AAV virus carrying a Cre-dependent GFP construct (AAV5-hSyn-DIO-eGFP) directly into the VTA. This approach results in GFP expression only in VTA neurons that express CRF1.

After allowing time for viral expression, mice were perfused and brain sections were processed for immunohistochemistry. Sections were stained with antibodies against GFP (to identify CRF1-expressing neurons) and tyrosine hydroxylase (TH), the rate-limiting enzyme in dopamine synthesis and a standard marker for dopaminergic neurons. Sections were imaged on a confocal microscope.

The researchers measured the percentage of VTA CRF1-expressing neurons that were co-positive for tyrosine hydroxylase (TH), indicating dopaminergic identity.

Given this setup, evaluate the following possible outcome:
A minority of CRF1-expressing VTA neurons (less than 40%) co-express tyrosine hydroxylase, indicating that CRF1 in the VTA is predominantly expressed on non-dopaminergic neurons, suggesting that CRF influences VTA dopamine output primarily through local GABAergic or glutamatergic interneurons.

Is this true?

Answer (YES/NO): NO